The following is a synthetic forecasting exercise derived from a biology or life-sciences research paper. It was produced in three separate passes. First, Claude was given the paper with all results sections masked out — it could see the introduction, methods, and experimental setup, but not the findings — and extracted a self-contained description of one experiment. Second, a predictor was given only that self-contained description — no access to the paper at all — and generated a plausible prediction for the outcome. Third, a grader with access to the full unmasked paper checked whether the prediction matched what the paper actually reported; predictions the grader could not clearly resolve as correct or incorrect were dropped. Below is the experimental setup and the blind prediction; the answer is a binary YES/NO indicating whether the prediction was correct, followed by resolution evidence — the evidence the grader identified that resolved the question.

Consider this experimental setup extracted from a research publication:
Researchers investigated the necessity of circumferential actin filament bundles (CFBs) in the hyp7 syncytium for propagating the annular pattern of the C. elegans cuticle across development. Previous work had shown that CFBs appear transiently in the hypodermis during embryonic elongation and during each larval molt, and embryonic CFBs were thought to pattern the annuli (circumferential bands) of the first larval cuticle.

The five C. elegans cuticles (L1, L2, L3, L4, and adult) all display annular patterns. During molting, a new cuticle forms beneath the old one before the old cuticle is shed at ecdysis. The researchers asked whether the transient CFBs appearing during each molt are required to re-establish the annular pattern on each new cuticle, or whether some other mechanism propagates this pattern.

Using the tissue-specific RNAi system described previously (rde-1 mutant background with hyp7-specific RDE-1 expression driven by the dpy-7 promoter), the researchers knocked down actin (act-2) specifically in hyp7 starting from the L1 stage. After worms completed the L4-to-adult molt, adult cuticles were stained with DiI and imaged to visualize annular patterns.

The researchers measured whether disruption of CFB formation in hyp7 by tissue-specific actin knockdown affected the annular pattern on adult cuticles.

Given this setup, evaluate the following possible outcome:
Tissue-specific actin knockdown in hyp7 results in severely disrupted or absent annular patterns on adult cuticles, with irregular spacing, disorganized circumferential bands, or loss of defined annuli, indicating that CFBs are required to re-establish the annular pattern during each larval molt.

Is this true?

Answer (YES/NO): NO